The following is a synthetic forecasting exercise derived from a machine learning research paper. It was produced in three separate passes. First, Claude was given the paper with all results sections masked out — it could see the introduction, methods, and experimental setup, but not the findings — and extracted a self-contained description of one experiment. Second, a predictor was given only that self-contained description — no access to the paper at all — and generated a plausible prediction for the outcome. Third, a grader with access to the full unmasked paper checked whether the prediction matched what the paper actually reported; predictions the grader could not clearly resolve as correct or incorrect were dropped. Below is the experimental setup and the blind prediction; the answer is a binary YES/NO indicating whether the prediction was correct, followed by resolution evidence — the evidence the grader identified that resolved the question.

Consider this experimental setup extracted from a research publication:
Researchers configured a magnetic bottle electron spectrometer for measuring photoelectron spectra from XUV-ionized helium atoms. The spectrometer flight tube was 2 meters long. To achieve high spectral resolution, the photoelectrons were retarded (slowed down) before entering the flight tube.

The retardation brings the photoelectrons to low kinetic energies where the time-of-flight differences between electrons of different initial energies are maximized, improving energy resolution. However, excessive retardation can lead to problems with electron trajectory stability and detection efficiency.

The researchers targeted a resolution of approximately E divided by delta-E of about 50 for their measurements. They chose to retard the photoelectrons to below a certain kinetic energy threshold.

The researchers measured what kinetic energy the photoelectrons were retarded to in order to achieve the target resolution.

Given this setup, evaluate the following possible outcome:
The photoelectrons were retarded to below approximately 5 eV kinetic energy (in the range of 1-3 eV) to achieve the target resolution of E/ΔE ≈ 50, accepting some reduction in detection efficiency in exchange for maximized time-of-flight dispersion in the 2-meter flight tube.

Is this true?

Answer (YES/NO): NO